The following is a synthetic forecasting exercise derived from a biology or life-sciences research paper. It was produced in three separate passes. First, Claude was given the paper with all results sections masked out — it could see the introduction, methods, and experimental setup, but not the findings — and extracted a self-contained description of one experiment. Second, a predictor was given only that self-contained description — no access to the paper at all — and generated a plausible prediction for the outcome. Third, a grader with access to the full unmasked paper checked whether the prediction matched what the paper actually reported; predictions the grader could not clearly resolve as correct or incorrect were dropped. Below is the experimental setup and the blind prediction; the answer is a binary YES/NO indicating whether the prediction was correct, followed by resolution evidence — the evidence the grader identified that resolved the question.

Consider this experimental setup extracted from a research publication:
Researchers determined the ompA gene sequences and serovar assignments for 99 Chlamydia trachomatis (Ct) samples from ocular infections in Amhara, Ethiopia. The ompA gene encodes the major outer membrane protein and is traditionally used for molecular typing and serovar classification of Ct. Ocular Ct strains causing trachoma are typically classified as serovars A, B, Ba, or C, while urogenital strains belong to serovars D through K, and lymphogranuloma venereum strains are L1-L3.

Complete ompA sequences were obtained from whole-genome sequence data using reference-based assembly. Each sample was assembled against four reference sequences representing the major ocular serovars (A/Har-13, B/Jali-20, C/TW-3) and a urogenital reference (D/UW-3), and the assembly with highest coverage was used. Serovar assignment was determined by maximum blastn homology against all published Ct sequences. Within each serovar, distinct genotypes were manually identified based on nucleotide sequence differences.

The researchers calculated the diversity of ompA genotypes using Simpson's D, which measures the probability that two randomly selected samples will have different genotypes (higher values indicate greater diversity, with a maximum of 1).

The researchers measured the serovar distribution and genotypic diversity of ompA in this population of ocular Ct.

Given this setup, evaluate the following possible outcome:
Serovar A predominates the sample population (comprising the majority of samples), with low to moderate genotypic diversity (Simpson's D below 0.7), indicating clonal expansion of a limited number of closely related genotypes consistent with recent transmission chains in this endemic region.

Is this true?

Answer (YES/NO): NO